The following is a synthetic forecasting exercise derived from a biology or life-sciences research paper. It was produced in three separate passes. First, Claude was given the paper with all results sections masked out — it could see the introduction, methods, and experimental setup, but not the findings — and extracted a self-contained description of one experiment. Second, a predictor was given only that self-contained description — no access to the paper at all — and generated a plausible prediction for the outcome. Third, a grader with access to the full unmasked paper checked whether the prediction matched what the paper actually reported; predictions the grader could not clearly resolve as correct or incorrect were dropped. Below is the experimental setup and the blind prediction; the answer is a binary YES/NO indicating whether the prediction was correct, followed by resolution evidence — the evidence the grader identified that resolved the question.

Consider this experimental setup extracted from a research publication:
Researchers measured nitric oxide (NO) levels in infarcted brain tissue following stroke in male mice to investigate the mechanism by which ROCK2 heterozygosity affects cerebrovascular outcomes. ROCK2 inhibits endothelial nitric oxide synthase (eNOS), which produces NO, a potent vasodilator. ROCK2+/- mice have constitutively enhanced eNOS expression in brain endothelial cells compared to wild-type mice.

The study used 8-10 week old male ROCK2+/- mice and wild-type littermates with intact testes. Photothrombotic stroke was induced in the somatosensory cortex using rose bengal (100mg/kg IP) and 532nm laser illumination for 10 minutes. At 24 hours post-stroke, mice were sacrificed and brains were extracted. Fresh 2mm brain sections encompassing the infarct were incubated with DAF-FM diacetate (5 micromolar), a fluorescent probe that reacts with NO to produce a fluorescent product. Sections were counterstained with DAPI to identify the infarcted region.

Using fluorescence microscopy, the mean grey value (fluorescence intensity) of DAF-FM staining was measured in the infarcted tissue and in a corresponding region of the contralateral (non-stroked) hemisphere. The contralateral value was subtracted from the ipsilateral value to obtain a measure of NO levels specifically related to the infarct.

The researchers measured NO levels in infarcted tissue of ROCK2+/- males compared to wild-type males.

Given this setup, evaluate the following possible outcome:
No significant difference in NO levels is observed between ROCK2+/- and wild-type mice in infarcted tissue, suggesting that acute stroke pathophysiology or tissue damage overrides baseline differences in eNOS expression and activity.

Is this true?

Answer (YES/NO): YES